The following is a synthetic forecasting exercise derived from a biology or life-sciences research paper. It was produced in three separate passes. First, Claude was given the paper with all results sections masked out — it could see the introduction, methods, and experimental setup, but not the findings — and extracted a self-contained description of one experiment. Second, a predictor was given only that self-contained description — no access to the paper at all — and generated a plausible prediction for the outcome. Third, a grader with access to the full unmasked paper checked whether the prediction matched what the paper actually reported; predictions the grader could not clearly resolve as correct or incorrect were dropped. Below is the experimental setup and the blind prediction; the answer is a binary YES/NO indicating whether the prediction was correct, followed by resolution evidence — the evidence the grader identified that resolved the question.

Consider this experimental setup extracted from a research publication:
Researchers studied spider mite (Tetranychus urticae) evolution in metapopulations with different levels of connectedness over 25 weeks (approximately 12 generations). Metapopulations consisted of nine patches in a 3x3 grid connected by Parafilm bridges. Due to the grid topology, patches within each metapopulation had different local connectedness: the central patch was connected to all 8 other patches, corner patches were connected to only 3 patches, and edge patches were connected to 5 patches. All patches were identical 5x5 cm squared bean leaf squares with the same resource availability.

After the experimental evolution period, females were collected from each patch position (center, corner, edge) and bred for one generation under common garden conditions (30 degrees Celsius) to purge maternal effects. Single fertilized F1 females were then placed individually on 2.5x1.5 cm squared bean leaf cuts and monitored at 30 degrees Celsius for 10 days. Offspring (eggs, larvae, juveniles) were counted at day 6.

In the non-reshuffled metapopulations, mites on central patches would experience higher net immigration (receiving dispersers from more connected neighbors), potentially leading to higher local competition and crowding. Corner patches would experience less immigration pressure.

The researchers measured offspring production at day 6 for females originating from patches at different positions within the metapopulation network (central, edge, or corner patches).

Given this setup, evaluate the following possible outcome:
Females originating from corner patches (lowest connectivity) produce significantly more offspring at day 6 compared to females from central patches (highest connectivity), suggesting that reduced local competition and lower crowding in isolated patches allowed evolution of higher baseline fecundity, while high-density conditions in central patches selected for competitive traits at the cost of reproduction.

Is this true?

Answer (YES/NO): YES